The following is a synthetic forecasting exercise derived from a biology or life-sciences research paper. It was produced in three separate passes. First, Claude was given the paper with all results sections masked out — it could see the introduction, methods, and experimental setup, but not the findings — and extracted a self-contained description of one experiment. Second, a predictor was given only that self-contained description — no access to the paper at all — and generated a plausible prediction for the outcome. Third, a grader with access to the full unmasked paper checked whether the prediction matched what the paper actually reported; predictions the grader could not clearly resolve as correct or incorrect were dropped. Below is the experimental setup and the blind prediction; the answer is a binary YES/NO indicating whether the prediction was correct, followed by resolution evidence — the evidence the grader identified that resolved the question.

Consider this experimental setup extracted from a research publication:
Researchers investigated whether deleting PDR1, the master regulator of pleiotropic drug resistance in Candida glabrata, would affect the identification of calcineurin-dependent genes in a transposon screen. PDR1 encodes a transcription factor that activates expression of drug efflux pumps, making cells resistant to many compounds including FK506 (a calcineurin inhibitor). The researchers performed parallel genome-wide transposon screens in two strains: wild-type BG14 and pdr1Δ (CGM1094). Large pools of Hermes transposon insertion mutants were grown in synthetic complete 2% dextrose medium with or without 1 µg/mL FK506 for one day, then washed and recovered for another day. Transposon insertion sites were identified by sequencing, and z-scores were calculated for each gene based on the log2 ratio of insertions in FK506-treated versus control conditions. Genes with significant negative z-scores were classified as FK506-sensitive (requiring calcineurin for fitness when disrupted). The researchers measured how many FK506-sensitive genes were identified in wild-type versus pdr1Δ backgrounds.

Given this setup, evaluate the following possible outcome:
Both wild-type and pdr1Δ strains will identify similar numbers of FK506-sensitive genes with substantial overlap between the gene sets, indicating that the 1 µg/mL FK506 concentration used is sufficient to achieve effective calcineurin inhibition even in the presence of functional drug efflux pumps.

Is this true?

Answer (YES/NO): YES